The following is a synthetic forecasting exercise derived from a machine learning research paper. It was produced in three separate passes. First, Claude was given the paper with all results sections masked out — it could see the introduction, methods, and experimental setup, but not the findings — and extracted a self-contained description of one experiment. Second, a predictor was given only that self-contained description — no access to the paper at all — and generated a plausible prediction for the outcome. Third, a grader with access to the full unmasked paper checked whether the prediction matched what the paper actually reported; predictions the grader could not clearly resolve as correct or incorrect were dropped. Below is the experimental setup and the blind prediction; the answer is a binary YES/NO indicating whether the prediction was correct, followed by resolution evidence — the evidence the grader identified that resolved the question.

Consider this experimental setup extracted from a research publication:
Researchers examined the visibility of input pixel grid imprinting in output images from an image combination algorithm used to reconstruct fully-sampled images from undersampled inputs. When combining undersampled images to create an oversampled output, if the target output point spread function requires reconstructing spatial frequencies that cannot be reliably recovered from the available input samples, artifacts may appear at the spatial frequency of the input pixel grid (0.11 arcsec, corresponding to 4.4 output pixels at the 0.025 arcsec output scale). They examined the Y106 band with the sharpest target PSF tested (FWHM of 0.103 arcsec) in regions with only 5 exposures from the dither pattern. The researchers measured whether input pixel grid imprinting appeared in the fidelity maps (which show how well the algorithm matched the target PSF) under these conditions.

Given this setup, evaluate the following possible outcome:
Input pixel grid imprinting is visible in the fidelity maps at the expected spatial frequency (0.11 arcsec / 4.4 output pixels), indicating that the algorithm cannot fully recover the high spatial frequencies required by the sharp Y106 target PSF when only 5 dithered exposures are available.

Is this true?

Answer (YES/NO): YES